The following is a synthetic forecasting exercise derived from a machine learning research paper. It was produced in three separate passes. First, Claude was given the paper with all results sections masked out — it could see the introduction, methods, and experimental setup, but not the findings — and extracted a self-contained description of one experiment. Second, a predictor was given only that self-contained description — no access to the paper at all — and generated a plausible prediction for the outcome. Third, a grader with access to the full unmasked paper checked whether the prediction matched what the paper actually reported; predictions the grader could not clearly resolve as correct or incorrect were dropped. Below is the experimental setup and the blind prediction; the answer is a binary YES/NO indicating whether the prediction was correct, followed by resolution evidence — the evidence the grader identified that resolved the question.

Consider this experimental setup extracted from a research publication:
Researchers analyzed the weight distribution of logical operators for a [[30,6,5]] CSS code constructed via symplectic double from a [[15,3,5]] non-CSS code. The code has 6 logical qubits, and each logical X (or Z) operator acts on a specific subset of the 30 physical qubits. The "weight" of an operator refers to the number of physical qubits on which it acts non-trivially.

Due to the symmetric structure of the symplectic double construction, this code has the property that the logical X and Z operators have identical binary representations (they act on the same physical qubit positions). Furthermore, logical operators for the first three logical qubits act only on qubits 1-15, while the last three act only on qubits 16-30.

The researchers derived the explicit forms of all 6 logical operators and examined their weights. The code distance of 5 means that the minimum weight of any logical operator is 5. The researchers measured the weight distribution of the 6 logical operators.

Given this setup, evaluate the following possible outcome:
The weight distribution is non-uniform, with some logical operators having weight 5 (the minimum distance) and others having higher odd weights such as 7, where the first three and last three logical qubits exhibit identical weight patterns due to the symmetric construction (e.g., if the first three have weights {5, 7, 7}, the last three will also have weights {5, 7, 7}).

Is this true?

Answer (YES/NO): YES